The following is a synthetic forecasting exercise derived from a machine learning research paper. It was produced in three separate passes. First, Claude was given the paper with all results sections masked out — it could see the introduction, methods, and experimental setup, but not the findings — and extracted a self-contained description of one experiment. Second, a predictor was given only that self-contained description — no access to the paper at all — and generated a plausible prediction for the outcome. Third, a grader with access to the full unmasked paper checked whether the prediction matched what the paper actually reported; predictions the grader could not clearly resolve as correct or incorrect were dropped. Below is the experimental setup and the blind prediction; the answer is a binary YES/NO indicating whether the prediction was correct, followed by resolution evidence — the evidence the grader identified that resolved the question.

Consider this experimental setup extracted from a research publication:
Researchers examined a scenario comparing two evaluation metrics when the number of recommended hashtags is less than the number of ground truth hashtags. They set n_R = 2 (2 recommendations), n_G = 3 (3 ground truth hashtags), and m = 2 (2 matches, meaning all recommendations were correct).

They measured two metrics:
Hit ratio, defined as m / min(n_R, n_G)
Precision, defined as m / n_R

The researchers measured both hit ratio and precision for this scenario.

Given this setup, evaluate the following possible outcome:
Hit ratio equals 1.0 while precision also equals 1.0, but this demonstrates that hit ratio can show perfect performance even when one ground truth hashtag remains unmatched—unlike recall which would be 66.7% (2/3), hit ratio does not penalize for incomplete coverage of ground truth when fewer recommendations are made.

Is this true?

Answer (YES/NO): YES